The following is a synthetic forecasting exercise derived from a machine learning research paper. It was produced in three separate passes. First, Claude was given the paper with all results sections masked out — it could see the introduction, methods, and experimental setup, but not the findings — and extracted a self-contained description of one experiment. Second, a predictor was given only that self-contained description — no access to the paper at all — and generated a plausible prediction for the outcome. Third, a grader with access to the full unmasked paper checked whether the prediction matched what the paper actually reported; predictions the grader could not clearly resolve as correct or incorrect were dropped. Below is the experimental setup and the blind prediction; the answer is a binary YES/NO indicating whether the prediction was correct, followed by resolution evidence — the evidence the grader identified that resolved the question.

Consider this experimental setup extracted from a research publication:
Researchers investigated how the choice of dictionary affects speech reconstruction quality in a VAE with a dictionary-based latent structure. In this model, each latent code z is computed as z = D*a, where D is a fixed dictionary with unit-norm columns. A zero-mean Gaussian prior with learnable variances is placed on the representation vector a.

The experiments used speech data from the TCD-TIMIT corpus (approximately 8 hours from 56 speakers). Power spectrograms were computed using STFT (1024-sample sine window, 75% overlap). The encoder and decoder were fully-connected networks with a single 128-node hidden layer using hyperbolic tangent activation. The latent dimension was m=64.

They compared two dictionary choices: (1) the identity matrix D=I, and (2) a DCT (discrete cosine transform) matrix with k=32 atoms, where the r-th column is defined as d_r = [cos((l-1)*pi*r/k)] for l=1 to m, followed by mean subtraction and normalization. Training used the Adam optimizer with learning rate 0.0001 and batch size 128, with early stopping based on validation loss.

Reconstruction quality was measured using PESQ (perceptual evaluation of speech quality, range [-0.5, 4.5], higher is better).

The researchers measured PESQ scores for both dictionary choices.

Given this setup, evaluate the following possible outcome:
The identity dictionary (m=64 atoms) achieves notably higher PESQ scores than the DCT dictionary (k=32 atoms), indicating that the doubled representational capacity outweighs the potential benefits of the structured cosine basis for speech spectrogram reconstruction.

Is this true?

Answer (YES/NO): YES